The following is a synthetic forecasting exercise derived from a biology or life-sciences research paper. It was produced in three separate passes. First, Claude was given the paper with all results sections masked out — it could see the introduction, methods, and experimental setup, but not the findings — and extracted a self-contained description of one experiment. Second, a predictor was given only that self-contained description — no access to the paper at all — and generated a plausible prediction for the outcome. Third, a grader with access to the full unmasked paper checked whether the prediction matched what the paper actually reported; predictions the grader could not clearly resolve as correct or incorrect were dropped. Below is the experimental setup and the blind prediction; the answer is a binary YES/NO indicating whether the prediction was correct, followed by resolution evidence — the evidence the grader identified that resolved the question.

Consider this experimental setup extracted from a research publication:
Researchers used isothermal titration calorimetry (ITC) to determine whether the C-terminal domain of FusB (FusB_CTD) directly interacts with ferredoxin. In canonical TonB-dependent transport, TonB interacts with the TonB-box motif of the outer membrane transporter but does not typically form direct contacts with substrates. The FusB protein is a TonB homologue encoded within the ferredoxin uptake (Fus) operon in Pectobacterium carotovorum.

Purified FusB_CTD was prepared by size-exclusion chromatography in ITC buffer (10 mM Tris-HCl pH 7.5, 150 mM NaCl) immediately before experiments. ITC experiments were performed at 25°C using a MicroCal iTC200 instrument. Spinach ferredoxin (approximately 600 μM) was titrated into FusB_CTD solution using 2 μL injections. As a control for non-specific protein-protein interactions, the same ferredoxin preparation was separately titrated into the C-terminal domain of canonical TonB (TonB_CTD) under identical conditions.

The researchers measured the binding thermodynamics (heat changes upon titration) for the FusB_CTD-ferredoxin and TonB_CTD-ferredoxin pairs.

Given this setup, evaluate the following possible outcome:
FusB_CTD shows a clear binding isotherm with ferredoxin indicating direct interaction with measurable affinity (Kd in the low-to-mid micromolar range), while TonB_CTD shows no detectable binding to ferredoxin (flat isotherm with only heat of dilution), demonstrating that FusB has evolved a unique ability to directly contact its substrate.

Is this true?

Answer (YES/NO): YES